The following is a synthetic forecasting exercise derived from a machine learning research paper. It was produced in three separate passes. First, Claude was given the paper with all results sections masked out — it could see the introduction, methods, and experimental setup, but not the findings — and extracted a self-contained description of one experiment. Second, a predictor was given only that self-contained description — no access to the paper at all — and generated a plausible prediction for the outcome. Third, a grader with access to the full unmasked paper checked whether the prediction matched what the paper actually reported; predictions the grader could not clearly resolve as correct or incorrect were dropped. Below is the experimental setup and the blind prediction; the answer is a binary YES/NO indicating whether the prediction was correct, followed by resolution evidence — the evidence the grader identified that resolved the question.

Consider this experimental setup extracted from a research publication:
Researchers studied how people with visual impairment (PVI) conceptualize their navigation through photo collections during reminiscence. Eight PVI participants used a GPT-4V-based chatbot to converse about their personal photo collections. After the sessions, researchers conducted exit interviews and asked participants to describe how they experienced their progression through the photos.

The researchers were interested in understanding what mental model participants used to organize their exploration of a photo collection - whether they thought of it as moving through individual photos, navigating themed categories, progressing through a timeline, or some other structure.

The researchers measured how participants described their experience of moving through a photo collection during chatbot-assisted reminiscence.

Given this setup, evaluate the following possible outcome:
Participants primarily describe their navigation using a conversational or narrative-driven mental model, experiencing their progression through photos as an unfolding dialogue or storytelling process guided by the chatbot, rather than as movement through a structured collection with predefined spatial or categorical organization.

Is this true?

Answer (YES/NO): NO